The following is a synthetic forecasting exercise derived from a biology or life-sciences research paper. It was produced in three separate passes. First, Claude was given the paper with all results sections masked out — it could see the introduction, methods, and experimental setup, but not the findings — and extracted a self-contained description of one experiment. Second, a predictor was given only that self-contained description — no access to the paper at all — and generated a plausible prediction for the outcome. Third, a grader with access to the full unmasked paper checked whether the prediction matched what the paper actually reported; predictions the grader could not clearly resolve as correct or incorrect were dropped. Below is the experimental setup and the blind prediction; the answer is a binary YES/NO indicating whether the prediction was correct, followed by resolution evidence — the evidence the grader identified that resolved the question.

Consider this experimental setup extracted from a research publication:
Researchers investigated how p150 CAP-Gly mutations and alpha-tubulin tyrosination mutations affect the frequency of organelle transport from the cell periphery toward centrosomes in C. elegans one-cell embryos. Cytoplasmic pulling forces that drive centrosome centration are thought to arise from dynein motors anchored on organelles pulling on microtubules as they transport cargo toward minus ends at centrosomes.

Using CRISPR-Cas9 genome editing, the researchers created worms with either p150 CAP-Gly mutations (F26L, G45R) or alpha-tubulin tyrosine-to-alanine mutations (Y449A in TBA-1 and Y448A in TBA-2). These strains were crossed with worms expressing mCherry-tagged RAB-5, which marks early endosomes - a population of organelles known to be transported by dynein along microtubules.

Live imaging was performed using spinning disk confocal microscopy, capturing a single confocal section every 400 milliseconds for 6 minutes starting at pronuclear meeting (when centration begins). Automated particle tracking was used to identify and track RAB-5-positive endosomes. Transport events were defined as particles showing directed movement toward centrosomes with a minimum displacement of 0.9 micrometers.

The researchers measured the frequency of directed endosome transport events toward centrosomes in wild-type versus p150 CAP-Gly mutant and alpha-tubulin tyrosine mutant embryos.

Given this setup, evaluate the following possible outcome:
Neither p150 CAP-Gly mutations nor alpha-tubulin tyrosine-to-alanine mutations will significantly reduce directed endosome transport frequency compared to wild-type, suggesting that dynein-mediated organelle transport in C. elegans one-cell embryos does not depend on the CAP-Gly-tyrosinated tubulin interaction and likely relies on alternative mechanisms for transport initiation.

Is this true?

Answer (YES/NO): NO